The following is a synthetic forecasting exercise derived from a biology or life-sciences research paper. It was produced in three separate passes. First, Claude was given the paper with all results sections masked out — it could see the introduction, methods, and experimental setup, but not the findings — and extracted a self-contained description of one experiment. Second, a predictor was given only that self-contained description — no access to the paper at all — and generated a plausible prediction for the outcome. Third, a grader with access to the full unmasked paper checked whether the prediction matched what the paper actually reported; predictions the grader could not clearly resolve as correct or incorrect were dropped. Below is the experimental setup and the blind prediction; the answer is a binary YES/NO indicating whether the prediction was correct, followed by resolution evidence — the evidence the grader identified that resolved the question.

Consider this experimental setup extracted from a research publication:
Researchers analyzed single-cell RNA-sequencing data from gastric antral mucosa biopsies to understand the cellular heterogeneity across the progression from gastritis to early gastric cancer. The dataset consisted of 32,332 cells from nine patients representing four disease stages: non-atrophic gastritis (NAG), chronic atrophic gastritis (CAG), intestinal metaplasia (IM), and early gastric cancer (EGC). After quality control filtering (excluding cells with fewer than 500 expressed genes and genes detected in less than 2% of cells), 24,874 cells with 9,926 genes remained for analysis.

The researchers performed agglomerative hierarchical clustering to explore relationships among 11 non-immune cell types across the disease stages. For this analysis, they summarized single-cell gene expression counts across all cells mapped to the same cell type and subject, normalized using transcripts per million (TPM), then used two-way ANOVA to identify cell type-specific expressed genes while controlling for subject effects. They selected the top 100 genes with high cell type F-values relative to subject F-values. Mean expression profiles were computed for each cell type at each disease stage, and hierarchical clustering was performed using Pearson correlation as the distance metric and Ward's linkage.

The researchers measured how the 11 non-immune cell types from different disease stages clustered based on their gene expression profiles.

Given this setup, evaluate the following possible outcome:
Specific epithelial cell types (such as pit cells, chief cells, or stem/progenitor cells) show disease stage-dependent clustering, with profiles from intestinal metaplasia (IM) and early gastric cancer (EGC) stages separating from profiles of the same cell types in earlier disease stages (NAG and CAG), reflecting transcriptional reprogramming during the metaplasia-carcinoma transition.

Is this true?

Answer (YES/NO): NO